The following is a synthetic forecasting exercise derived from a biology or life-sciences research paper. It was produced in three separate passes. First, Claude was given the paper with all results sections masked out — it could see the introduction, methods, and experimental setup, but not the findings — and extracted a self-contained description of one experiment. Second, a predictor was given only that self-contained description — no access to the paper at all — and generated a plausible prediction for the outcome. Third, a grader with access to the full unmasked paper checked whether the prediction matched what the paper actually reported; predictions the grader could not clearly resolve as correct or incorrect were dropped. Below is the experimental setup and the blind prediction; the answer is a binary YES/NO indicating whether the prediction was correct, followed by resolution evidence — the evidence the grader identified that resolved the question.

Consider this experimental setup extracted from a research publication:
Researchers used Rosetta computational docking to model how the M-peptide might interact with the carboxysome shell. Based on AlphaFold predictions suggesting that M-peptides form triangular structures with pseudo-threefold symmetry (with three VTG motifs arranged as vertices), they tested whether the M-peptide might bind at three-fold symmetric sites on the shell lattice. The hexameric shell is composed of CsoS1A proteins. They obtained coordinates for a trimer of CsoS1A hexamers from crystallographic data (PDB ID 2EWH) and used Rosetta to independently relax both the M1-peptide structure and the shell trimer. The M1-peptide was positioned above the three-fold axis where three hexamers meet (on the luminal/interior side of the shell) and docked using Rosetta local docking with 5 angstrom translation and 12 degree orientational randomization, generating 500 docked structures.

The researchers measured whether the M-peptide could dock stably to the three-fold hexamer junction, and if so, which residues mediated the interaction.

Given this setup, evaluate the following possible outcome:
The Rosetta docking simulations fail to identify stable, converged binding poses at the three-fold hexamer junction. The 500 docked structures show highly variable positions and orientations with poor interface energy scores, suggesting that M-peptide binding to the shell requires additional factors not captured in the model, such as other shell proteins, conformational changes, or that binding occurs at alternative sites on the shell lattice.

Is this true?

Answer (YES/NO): NO